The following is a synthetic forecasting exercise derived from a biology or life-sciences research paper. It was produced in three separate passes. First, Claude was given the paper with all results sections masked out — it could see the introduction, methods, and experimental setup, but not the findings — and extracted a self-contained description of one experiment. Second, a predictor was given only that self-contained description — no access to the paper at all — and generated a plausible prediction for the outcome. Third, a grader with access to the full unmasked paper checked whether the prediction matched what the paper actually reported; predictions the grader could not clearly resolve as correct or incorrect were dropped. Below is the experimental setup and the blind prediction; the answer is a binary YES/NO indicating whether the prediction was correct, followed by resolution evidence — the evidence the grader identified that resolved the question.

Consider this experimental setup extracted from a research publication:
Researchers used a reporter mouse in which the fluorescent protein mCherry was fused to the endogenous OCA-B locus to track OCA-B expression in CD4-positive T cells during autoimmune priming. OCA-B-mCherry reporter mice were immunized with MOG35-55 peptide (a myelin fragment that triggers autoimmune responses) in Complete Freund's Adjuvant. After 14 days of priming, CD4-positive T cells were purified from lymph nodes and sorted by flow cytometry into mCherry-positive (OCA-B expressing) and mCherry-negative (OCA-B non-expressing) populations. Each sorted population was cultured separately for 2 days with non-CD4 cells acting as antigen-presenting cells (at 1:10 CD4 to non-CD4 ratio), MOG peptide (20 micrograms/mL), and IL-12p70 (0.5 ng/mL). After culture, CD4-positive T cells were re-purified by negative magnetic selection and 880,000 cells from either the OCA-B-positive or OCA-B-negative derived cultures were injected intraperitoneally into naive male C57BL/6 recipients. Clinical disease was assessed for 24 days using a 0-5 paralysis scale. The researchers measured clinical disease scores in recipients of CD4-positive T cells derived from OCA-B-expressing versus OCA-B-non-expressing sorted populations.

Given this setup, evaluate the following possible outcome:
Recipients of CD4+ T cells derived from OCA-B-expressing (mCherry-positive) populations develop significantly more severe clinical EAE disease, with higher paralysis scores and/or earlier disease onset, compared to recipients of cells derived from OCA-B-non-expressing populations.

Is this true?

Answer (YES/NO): YES